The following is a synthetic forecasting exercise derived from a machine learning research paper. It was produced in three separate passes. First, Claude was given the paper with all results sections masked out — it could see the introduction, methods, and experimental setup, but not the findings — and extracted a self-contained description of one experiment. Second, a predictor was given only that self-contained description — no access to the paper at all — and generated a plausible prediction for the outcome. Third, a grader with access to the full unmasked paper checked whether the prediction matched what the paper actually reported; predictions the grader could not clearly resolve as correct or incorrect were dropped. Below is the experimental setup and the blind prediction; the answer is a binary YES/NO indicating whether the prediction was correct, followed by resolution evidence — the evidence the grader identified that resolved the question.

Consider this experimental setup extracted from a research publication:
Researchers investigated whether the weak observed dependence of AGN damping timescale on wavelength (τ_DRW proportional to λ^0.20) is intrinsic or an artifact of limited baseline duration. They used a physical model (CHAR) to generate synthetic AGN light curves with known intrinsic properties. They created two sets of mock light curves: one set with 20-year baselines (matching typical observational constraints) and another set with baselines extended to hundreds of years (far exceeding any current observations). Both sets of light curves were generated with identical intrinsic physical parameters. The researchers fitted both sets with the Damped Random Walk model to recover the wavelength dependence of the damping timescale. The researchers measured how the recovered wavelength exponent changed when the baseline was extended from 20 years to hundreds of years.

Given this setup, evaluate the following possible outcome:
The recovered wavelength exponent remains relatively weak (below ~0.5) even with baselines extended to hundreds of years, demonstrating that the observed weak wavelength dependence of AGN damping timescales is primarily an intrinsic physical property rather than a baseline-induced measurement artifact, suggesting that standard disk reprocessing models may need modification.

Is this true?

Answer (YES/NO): NO